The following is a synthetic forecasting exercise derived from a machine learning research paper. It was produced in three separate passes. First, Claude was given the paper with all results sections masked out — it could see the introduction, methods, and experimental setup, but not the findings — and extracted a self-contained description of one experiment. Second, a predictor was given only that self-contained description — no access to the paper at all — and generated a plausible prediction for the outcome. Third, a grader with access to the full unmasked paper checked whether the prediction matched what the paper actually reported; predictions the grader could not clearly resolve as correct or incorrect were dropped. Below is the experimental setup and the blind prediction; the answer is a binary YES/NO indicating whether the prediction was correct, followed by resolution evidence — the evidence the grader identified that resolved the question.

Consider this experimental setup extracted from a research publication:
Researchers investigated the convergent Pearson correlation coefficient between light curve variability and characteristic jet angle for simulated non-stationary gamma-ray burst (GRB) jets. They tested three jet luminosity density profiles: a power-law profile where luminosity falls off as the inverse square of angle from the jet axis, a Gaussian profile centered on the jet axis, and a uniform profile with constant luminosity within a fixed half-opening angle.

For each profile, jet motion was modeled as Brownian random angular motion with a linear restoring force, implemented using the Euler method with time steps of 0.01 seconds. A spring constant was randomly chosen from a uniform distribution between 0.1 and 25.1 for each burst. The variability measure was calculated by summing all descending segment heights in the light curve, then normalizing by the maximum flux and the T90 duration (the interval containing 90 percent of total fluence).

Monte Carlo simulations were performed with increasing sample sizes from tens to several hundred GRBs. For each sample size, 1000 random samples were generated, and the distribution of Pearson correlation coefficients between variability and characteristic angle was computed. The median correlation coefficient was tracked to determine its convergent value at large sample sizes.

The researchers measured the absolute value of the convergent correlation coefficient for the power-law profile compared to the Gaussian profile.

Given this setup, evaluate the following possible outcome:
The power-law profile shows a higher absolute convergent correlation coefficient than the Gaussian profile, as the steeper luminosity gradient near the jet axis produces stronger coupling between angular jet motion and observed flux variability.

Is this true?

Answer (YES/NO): YES